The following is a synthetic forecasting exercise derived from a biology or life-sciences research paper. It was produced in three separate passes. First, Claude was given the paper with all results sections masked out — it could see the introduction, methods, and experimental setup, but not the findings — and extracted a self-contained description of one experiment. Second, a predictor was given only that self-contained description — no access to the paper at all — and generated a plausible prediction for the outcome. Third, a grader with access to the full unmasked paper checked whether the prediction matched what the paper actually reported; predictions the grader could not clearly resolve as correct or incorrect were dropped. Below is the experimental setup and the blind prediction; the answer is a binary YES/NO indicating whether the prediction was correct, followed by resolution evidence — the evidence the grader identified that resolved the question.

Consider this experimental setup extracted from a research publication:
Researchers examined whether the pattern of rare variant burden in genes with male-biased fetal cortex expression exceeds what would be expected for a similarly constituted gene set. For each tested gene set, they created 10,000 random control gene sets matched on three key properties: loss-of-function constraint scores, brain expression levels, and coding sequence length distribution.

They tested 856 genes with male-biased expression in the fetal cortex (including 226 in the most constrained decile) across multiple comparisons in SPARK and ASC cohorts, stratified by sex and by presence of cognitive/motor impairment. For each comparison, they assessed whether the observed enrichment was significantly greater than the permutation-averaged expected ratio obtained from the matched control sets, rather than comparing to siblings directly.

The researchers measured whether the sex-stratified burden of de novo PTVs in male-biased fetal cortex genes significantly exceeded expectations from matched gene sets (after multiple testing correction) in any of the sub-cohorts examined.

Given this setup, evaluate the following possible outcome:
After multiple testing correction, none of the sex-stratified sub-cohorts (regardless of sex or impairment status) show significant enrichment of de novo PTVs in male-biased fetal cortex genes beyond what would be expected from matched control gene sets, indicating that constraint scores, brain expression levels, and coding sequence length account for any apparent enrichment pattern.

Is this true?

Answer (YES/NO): YES